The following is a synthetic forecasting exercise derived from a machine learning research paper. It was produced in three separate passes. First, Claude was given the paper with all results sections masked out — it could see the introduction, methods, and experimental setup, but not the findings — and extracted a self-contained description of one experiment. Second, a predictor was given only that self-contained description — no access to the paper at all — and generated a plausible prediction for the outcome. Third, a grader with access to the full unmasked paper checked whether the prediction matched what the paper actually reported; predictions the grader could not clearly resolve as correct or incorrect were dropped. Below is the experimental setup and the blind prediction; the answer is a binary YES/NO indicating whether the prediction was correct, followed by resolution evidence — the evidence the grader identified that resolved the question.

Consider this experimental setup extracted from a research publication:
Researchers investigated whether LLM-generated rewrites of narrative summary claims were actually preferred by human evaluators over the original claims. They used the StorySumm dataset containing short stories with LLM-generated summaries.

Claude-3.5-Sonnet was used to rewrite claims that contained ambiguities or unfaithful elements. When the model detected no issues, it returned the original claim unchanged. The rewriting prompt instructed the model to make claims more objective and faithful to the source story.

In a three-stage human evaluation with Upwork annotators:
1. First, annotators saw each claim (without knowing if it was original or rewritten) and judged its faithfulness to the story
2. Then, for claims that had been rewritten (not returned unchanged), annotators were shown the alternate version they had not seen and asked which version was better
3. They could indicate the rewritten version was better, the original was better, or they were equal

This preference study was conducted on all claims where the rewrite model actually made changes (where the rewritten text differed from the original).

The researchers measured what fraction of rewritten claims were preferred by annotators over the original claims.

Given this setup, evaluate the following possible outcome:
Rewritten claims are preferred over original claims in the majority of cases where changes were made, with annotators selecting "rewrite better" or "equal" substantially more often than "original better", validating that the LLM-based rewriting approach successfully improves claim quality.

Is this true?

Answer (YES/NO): YES